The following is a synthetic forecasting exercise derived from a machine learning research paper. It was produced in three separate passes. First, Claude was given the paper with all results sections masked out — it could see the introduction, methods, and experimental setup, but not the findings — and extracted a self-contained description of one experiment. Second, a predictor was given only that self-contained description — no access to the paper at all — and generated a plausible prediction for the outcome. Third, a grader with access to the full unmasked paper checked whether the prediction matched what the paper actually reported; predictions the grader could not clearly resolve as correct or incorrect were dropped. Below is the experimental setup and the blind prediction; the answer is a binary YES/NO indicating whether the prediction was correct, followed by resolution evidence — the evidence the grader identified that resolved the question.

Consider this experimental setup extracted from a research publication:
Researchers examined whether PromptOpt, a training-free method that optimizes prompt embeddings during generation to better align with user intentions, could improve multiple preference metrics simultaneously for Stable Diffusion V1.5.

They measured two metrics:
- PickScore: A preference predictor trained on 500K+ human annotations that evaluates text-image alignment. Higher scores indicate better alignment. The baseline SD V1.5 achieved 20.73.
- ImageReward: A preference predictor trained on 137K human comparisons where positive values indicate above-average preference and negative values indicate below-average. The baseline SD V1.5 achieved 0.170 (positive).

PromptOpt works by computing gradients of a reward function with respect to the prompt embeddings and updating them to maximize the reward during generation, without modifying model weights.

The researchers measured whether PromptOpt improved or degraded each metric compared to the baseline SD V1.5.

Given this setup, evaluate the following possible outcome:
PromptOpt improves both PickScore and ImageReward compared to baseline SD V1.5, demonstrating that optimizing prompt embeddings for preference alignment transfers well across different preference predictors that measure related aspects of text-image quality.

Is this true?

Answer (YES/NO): NO